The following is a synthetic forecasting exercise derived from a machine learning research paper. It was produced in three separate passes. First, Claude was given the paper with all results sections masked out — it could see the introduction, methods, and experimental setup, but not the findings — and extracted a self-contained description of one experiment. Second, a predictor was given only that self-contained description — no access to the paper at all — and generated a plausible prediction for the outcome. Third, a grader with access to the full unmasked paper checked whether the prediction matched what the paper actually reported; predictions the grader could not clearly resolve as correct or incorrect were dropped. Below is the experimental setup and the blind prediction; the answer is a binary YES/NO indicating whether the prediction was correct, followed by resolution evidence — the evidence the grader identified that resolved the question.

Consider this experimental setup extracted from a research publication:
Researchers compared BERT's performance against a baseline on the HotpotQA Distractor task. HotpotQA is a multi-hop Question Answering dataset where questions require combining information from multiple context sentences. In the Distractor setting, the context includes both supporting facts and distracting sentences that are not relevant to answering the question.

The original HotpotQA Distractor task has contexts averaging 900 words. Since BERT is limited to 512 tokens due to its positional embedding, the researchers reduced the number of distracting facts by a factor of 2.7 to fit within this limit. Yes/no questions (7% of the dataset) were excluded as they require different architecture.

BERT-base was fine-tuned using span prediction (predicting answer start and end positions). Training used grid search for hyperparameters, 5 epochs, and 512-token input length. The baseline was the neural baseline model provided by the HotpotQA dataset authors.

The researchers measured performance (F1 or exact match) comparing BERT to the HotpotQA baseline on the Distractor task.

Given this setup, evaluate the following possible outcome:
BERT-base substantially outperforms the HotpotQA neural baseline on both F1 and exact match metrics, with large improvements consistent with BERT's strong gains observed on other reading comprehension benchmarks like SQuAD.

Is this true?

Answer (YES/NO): NO